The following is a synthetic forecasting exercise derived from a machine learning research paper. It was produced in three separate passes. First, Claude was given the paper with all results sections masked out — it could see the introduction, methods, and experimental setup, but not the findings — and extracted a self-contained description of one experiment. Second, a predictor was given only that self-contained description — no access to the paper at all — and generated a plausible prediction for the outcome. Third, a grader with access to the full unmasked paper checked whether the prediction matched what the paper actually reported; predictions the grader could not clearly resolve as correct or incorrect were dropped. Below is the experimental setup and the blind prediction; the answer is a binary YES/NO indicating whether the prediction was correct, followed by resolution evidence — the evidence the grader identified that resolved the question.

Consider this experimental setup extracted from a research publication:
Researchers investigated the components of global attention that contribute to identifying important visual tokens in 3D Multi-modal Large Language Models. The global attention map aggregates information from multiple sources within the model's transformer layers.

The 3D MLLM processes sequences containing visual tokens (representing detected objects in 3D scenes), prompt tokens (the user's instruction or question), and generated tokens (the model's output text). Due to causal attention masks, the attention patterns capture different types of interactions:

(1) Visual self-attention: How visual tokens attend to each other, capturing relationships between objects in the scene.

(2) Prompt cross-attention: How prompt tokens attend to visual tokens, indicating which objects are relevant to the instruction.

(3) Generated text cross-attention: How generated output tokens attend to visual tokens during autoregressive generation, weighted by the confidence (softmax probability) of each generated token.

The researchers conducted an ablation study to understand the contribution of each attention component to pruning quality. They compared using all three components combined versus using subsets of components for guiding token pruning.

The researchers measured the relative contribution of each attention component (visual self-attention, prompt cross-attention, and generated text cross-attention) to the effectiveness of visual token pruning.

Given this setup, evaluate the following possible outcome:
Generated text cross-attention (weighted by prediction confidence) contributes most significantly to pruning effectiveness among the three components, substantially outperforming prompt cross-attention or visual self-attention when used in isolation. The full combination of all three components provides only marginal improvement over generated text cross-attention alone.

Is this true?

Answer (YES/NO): NO